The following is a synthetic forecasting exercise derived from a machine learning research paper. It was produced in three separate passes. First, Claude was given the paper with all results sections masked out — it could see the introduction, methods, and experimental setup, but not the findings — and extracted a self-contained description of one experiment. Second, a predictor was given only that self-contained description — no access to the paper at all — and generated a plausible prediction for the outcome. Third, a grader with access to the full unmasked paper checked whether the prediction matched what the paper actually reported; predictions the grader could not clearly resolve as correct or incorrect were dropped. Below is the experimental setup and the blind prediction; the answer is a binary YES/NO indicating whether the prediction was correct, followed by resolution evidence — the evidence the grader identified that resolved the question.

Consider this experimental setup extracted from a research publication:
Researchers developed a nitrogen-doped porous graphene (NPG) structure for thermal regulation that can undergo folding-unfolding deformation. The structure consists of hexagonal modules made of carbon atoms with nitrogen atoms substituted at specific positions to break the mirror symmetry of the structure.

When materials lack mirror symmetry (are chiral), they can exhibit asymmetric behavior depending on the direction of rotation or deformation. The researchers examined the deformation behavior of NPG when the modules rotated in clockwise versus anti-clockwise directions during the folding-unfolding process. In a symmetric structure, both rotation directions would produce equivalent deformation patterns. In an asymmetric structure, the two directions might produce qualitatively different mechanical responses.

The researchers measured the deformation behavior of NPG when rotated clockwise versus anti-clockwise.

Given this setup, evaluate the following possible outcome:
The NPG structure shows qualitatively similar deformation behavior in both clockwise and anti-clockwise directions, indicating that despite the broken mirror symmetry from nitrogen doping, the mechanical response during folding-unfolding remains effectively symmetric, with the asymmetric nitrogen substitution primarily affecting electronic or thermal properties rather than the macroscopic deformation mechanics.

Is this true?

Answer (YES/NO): NO